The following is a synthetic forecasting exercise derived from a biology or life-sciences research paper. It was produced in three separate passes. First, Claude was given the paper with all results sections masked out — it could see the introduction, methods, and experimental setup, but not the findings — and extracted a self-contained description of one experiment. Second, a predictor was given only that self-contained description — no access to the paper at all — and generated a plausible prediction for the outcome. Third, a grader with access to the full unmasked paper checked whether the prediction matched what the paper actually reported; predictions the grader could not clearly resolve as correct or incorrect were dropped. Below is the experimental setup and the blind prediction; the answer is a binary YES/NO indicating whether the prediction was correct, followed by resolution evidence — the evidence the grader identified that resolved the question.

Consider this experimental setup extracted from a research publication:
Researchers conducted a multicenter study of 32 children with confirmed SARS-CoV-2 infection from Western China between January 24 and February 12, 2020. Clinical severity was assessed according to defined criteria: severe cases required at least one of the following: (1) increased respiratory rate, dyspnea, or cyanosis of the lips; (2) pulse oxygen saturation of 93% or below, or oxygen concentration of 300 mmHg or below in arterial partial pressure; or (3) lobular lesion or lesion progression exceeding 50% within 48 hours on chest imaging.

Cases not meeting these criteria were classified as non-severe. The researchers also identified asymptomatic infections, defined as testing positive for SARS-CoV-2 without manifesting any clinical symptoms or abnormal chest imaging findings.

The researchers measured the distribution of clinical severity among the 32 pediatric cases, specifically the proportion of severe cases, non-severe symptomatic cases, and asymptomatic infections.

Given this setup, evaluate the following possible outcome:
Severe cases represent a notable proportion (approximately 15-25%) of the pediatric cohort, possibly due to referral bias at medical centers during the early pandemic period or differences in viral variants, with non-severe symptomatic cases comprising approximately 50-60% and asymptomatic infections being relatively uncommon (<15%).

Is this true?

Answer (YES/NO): NO